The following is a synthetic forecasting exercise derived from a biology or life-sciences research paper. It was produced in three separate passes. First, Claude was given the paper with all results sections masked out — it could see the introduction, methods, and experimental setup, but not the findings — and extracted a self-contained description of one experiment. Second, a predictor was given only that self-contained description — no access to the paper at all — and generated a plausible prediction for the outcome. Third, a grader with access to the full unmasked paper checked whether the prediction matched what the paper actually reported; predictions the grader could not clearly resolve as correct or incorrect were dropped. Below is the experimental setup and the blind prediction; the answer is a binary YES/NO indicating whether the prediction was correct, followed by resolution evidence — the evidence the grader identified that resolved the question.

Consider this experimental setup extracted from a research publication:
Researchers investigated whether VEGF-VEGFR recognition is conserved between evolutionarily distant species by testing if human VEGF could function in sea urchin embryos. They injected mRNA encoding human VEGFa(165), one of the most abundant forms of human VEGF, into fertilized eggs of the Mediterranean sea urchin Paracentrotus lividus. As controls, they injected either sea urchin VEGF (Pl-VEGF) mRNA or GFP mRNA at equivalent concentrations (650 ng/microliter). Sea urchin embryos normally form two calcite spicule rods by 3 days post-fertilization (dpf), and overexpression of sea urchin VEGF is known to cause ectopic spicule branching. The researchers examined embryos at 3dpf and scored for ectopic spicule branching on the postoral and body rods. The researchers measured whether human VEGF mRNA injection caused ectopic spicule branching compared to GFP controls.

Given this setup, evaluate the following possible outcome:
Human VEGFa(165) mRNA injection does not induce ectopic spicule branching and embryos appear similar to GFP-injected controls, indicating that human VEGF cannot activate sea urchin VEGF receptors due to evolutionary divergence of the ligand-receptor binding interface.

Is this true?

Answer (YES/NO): NO